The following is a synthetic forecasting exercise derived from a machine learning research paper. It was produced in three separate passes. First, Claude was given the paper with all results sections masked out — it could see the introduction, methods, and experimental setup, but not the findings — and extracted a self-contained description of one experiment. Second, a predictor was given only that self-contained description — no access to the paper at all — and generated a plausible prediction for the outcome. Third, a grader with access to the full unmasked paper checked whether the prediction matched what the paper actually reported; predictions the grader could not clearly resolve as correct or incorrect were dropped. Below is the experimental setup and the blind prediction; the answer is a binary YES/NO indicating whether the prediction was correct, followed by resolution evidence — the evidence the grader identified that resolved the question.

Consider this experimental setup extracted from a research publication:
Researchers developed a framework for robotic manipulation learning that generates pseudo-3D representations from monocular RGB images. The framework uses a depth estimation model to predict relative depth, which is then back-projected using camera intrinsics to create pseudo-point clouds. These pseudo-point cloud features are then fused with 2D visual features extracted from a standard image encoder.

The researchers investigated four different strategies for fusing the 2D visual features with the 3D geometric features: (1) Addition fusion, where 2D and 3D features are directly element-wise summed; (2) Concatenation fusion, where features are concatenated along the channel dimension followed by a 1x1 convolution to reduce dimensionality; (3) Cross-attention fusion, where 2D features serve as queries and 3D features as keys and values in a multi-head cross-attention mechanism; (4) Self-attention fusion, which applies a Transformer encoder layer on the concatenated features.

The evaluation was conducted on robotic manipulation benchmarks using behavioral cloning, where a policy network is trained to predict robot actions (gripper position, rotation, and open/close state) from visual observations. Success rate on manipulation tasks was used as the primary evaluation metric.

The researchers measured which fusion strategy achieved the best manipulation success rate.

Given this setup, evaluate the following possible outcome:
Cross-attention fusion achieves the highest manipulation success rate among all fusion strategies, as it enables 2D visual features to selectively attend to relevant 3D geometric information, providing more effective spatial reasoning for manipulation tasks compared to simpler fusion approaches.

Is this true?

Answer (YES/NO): NO